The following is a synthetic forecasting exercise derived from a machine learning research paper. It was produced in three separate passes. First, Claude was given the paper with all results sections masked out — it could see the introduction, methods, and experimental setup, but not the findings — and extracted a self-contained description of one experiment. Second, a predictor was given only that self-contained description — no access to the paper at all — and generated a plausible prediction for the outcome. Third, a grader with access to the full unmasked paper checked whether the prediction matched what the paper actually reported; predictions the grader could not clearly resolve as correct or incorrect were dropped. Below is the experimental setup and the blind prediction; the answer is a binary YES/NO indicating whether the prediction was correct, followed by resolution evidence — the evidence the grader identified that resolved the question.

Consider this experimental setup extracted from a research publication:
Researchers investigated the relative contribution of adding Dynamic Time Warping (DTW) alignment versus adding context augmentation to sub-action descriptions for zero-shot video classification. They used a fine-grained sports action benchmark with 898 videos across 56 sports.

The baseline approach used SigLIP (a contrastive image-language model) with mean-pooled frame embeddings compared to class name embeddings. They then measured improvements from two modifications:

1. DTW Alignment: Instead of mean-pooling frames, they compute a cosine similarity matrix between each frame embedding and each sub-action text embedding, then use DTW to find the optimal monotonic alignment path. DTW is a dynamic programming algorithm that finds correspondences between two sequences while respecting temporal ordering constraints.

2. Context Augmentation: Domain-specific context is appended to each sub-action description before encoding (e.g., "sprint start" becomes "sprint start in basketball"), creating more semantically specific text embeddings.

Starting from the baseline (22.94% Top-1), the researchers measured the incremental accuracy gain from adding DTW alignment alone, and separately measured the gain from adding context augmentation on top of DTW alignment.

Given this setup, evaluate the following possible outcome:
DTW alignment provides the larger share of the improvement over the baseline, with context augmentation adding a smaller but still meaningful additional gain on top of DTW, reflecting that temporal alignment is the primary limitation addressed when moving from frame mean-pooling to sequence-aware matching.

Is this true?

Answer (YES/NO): NO